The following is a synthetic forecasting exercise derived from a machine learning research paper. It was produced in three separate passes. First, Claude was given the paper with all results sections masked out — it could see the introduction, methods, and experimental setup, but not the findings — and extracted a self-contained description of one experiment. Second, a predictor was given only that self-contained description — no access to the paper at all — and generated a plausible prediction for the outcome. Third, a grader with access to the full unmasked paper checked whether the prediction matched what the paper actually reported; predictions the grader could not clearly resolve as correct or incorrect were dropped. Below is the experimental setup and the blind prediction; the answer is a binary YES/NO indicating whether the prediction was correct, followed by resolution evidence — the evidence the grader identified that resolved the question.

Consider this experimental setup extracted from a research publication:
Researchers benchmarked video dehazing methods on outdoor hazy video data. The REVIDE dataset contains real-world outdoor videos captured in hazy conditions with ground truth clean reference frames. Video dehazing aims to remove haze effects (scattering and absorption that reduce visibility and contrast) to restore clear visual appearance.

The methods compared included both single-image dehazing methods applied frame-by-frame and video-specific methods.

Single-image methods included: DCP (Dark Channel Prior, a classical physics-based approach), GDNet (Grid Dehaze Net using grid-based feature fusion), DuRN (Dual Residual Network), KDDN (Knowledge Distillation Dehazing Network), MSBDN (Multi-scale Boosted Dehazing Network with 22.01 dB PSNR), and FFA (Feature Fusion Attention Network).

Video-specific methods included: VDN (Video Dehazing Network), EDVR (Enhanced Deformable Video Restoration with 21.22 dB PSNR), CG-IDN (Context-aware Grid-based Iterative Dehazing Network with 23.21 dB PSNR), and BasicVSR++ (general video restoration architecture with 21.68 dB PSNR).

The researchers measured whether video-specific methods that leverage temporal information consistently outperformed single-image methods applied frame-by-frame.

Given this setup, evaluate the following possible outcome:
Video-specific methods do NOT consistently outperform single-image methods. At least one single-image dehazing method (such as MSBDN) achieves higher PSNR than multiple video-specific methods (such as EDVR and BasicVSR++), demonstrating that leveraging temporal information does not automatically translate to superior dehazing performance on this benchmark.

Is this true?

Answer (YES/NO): YES